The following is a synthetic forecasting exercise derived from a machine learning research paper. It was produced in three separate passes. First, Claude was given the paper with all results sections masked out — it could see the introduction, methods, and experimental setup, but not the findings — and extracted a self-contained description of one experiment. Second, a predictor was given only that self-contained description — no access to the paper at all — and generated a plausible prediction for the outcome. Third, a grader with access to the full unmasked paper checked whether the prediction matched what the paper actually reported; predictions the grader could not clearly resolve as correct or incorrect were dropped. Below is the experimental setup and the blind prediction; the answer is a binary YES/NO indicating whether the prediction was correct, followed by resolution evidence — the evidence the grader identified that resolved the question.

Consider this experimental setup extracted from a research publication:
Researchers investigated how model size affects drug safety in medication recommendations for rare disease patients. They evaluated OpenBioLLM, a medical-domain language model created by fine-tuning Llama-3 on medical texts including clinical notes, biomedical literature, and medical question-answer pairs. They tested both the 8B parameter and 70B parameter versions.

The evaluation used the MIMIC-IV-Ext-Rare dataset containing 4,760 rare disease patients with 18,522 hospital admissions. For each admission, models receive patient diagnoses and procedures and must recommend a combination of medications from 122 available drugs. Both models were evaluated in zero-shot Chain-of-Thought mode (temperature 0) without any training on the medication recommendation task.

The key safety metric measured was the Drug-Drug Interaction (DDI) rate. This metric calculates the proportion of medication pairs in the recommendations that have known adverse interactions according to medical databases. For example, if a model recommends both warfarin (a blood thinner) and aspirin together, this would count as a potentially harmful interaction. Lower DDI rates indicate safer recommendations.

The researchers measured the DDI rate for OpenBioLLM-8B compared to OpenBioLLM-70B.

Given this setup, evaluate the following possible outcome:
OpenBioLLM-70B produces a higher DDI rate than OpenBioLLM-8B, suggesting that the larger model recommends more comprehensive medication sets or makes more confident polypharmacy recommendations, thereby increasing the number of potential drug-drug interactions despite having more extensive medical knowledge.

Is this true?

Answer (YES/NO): YES